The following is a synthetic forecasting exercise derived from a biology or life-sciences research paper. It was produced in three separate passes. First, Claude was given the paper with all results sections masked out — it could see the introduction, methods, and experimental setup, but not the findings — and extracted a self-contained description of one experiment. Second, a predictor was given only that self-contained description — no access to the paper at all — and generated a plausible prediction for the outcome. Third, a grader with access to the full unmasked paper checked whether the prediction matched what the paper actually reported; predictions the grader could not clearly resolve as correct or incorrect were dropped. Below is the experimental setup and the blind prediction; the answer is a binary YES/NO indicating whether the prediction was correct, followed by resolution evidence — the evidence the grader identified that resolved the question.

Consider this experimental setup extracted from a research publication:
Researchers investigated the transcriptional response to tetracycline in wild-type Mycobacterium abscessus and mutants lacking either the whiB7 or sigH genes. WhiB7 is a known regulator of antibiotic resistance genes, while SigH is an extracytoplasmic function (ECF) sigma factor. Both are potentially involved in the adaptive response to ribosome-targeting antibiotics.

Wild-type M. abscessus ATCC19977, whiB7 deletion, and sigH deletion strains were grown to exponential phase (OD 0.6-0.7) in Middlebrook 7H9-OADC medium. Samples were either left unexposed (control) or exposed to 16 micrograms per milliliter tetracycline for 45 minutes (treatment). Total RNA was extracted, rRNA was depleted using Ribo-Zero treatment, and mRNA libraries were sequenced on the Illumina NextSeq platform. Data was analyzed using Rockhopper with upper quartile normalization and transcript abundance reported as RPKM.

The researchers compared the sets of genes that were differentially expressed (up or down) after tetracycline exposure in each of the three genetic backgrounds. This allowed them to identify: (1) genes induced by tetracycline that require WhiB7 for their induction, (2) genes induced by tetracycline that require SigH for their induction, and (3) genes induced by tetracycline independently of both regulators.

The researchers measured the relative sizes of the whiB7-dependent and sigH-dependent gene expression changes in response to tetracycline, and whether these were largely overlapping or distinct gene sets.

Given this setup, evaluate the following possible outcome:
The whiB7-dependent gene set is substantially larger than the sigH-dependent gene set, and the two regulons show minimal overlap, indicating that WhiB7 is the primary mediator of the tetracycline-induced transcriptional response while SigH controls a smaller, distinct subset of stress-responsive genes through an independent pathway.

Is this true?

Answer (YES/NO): YES